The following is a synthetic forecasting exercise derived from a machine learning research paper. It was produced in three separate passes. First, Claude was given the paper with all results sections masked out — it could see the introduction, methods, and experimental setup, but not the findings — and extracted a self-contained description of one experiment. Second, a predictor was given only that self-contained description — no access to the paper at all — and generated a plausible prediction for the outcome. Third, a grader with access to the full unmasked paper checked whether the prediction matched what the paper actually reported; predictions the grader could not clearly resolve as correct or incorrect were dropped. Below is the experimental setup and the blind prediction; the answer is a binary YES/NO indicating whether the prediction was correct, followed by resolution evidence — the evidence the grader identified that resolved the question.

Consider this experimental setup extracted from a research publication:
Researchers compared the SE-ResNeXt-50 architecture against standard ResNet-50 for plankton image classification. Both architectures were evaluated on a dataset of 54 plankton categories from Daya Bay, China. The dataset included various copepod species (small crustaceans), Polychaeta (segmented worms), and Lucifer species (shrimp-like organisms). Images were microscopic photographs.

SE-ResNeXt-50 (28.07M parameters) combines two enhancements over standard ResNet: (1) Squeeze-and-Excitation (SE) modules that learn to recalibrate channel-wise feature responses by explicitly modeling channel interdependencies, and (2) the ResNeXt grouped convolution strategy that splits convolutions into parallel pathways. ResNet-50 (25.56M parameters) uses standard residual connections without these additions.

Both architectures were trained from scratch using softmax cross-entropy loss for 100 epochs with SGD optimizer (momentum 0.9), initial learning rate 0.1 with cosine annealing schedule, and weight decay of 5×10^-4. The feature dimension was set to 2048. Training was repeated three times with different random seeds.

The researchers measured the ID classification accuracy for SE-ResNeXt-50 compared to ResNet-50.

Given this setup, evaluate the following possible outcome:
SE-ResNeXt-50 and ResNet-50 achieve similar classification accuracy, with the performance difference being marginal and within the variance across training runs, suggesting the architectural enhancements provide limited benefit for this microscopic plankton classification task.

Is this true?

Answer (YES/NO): NO